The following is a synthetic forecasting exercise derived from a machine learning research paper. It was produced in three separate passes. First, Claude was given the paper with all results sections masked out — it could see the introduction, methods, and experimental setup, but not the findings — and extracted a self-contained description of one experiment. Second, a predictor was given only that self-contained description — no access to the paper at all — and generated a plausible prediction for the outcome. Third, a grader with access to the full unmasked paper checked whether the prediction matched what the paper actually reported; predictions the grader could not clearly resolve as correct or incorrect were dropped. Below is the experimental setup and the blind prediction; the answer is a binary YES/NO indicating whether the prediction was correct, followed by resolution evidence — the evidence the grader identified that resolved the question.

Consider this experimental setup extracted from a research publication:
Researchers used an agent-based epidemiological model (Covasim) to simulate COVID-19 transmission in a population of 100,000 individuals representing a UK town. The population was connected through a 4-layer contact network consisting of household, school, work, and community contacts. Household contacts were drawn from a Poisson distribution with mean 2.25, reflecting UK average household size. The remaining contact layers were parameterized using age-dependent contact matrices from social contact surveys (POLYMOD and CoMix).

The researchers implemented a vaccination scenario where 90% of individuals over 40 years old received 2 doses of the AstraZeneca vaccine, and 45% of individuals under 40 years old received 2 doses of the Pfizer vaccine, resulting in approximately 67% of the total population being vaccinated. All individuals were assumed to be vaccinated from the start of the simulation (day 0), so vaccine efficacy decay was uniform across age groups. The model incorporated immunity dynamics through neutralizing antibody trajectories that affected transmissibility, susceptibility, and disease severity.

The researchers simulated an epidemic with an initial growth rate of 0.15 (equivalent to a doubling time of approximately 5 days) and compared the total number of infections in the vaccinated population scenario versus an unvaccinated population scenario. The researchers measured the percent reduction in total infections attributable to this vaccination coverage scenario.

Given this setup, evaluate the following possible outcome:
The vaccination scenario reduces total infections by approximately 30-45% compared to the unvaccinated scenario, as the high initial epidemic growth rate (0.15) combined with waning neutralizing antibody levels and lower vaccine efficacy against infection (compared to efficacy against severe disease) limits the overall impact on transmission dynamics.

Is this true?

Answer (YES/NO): NO